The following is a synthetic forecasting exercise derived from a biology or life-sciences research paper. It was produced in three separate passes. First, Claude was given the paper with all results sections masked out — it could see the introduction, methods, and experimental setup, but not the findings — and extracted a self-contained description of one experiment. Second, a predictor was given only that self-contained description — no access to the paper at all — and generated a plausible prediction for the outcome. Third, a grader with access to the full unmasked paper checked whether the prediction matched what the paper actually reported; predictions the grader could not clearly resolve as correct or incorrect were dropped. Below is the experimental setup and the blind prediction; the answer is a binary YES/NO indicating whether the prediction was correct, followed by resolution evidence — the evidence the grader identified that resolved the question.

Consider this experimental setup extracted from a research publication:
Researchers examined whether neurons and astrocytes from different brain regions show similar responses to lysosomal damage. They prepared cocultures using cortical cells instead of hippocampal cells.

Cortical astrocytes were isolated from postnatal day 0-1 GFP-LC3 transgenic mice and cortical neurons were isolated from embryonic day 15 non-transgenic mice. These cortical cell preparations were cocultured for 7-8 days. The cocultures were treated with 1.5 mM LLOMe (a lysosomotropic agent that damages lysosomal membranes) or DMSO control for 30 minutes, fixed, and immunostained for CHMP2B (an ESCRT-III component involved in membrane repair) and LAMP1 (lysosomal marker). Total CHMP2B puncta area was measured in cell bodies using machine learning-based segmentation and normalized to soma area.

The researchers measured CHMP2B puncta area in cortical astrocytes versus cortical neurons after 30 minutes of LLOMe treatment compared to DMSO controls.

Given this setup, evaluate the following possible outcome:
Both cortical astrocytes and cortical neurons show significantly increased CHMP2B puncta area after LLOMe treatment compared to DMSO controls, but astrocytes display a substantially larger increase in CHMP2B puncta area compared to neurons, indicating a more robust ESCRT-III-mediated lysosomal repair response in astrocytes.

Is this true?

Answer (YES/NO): NO